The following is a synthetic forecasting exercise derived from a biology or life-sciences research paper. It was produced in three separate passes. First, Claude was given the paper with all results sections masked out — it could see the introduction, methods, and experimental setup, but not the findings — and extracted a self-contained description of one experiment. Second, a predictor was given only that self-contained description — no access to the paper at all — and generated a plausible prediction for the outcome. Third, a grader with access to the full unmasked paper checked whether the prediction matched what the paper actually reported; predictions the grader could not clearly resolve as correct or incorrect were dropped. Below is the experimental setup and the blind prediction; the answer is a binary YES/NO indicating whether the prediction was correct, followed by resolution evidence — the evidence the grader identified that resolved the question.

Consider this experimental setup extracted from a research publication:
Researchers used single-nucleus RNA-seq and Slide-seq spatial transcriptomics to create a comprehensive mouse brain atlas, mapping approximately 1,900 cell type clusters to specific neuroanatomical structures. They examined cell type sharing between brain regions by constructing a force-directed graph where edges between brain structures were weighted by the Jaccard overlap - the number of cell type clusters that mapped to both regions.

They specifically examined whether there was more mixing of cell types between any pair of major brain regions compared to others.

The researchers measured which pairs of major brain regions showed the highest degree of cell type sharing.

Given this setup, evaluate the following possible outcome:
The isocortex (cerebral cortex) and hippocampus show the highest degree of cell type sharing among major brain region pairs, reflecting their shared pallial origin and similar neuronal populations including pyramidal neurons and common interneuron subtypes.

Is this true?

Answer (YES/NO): NO